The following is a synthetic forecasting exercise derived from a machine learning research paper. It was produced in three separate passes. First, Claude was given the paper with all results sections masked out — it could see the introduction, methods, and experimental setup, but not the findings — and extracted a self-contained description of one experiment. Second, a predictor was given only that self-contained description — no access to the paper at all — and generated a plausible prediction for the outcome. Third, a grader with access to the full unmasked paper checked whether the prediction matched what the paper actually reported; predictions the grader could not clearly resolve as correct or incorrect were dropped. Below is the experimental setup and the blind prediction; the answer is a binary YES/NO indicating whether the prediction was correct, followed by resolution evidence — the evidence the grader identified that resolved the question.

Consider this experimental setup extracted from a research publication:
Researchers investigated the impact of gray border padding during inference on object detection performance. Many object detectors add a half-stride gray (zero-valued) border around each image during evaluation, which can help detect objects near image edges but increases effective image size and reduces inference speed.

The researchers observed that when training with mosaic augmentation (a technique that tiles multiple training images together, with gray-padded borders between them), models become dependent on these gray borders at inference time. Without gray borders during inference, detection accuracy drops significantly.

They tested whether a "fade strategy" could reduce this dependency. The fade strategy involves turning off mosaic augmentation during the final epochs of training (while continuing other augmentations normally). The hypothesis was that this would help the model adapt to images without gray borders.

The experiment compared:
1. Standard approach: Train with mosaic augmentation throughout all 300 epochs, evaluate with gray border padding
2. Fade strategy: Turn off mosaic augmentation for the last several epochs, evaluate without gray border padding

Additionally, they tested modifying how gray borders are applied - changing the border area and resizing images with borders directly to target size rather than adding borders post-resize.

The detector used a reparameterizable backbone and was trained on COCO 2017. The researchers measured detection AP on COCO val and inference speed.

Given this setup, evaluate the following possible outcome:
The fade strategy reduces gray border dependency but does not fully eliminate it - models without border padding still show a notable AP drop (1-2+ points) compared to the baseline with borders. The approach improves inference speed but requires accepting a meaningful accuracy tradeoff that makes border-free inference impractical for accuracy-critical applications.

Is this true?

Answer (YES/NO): NO